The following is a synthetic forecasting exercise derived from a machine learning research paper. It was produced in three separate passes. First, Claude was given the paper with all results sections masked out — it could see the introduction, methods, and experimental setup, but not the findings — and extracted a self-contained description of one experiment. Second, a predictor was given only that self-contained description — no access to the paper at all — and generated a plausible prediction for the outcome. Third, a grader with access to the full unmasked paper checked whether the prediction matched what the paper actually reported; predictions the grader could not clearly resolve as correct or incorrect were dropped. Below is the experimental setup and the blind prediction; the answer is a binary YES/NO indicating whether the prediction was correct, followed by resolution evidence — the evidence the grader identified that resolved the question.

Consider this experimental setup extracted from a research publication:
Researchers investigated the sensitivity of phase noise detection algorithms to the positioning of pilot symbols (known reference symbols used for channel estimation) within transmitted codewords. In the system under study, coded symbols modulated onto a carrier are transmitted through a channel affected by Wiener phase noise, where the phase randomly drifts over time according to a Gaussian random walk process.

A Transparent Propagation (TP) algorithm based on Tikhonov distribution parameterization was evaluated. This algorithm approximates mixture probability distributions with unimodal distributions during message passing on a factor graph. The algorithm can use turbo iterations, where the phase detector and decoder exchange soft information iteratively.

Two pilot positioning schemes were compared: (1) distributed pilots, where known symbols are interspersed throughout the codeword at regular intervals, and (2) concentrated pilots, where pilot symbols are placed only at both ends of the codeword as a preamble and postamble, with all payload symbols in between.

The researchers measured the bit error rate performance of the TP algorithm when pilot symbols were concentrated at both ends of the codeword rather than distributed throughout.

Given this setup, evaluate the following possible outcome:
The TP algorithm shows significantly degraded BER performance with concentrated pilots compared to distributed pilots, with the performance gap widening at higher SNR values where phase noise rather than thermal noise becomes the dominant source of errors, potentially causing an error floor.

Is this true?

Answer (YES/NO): NO